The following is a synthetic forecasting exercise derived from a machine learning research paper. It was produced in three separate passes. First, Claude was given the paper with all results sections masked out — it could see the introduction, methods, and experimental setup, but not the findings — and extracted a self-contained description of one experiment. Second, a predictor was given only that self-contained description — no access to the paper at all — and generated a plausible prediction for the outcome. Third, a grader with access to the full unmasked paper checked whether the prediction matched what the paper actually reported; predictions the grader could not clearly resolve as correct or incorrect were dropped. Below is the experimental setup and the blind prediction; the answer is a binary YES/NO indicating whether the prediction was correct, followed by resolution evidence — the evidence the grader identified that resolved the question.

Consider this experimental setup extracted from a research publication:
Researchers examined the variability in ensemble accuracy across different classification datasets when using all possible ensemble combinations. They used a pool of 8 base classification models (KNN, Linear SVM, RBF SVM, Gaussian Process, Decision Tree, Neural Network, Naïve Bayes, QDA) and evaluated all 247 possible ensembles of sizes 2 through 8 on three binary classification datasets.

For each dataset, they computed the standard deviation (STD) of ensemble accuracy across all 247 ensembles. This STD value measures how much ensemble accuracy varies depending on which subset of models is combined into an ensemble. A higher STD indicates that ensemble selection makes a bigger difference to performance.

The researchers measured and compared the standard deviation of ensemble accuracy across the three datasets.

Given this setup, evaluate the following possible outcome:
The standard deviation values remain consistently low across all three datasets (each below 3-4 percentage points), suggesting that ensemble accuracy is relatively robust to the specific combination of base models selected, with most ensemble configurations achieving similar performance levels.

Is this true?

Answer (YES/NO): NO